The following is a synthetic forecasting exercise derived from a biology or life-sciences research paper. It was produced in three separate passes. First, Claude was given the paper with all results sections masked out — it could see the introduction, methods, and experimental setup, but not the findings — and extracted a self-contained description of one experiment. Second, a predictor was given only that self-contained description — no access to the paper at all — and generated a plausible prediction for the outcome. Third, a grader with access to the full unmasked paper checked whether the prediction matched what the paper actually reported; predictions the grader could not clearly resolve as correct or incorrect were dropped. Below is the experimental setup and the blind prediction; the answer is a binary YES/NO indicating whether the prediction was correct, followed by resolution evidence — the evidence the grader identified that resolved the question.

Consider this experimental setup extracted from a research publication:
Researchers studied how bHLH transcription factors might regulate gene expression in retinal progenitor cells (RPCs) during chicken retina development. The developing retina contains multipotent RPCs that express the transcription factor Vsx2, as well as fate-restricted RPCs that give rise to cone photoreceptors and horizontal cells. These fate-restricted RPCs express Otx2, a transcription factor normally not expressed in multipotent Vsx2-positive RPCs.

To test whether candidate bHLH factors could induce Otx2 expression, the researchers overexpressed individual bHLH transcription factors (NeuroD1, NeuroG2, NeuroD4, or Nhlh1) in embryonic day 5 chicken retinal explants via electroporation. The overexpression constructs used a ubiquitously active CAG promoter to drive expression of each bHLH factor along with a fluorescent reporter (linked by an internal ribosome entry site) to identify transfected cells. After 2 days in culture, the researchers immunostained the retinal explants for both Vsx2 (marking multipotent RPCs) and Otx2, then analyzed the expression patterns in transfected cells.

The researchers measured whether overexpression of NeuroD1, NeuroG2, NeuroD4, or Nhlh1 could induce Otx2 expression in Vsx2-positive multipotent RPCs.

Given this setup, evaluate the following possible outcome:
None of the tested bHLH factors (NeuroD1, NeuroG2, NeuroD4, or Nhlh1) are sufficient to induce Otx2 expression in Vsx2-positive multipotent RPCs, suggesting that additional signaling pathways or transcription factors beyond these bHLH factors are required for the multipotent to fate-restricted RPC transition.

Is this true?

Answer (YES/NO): NO